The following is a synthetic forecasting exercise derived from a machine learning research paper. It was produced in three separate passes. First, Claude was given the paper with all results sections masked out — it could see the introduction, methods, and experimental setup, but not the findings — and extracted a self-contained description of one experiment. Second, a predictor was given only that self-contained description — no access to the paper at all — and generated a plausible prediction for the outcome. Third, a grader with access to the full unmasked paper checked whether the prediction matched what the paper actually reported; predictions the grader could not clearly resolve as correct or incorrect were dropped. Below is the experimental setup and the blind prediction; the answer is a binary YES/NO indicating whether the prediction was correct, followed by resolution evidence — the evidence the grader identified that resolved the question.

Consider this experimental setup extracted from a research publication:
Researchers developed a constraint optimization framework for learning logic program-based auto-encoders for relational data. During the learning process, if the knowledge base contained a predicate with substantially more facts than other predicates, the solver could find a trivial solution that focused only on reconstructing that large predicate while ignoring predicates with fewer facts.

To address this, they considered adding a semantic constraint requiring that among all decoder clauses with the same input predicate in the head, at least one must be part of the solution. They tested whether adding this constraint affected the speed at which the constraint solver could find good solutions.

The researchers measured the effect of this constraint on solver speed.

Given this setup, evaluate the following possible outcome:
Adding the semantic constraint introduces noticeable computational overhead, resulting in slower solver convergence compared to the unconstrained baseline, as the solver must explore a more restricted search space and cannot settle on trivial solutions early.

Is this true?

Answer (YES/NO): NO